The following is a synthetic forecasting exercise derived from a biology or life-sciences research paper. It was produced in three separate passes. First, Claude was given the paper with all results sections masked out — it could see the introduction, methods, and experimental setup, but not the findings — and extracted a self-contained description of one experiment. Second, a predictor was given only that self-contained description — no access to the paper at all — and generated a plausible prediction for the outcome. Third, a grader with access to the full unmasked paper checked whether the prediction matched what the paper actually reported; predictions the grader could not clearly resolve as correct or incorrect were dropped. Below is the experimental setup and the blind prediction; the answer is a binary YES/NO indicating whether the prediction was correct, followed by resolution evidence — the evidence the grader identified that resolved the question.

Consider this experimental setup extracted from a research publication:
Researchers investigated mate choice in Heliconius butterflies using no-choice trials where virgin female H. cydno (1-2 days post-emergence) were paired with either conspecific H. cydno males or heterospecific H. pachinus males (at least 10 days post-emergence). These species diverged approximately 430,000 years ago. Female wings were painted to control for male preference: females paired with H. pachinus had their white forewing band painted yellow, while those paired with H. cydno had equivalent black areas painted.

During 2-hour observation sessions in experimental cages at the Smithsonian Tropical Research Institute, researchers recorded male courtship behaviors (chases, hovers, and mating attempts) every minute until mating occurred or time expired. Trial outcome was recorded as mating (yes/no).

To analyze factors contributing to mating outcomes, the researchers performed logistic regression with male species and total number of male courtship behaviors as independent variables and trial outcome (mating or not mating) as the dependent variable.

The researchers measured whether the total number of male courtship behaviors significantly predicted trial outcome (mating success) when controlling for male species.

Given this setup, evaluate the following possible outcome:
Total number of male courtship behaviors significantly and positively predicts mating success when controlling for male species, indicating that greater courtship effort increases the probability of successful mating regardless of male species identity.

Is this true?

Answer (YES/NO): NO